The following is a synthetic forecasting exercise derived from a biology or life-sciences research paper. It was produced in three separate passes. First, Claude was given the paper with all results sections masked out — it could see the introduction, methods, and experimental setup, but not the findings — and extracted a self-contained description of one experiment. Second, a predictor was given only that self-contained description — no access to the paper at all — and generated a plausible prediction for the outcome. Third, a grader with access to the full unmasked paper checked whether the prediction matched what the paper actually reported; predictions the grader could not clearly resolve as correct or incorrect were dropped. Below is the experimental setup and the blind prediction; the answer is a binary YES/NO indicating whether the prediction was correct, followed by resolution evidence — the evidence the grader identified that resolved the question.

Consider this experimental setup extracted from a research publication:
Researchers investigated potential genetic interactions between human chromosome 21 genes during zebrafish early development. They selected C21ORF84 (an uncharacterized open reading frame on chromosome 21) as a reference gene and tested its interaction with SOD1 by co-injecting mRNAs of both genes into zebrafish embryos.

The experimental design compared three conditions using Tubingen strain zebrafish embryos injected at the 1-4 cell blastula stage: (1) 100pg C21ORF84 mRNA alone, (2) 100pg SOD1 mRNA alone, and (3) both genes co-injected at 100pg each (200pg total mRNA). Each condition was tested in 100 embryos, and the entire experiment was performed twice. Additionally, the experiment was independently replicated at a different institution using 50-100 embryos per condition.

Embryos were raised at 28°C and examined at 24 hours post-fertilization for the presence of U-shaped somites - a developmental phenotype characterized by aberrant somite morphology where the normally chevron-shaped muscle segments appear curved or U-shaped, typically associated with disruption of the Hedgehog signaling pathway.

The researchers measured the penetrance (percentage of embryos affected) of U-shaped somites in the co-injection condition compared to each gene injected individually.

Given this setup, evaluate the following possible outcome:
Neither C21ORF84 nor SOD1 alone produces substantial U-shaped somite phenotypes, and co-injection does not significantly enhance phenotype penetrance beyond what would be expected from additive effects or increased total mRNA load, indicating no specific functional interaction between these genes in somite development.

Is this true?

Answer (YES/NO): NO